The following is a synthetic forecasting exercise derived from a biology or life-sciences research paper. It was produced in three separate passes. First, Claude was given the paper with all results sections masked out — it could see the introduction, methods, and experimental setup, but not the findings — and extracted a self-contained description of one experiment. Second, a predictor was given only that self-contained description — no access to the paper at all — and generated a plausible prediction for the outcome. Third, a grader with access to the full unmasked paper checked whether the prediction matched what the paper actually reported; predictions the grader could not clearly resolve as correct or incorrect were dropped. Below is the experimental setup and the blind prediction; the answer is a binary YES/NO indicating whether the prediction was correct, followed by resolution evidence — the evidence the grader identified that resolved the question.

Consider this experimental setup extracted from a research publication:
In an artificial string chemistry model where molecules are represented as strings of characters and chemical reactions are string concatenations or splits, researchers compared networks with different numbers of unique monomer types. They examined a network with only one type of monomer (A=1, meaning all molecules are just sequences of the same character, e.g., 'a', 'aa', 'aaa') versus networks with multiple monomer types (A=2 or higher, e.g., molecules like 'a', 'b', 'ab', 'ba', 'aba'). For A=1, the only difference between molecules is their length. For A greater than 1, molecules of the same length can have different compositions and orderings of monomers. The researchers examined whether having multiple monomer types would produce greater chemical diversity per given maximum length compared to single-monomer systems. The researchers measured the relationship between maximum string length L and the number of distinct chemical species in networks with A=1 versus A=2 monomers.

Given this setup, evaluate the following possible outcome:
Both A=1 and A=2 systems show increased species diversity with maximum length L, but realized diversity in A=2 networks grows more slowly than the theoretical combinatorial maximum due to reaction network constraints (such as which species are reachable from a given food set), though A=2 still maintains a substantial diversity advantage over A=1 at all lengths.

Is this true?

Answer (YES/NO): NO